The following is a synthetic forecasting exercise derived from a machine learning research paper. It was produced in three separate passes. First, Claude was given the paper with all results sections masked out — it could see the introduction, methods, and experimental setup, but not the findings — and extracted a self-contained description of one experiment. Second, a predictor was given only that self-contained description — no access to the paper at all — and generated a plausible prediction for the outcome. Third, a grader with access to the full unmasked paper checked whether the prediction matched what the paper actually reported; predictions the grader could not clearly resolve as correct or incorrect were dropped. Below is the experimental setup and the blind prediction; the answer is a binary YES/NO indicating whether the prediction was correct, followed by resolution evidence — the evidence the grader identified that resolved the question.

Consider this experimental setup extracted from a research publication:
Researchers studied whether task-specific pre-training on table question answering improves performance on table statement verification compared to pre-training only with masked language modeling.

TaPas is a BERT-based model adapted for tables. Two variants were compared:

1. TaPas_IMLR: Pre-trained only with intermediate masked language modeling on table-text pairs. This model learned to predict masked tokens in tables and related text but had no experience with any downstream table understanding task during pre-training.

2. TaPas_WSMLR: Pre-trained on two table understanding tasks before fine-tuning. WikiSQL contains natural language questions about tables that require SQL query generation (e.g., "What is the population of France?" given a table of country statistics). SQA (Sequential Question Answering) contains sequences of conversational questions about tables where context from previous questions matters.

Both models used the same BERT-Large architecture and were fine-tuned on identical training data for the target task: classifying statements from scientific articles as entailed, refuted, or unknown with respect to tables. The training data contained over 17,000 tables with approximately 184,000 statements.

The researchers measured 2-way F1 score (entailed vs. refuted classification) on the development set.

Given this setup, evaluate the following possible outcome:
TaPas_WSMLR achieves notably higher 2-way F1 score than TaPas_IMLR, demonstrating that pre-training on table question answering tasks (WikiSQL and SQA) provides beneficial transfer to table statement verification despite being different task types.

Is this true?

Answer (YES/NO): YES